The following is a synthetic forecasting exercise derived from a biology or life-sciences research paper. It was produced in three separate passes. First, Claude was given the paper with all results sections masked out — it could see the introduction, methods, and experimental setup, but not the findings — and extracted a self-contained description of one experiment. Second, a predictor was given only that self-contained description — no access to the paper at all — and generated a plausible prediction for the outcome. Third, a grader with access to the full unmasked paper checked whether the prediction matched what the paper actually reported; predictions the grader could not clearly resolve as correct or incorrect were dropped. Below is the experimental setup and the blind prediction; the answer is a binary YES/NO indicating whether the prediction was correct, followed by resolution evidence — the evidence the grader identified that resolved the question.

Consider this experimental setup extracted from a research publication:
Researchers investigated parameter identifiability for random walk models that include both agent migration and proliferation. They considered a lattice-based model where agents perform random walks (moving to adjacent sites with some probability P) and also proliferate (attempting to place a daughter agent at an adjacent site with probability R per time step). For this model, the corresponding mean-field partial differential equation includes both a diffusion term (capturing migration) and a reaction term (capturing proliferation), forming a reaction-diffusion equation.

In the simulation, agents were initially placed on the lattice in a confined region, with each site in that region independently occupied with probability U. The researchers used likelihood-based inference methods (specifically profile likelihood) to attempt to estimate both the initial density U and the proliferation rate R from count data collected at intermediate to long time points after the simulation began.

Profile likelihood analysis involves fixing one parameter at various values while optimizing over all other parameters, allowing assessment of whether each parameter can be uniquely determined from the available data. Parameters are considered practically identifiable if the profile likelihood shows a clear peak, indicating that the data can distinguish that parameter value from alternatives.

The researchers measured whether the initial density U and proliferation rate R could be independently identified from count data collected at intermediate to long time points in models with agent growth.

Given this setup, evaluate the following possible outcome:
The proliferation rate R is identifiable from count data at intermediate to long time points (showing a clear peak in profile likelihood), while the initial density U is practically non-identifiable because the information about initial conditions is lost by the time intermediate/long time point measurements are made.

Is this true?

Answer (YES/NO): YES